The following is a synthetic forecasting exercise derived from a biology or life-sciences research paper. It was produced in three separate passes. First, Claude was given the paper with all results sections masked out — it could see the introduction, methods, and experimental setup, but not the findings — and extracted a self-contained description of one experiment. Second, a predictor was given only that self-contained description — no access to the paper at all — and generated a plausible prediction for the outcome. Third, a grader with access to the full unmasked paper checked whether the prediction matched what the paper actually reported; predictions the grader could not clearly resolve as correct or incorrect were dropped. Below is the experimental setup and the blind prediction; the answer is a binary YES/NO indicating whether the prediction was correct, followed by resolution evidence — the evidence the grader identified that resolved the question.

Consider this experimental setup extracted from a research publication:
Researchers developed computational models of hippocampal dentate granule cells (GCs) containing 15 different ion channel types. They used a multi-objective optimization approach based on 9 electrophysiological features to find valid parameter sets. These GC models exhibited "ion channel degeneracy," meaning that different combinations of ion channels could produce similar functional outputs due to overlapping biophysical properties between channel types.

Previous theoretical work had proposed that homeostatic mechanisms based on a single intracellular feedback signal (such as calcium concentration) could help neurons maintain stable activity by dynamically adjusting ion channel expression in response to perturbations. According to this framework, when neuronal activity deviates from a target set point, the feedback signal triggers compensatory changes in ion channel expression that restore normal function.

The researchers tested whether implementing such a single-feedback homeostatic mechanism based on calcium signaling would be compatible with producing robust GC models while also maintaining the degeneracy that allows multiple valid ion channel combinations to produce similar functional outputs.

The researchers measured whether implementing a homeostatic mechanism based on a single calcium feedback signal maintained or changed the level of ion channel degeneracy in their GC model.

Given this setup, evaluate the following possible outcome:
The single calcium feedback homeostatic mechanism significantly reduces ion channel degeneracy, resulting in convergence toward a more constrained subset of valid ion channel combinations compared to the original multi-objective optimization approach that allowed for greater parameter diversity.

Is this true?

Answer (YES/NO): YES